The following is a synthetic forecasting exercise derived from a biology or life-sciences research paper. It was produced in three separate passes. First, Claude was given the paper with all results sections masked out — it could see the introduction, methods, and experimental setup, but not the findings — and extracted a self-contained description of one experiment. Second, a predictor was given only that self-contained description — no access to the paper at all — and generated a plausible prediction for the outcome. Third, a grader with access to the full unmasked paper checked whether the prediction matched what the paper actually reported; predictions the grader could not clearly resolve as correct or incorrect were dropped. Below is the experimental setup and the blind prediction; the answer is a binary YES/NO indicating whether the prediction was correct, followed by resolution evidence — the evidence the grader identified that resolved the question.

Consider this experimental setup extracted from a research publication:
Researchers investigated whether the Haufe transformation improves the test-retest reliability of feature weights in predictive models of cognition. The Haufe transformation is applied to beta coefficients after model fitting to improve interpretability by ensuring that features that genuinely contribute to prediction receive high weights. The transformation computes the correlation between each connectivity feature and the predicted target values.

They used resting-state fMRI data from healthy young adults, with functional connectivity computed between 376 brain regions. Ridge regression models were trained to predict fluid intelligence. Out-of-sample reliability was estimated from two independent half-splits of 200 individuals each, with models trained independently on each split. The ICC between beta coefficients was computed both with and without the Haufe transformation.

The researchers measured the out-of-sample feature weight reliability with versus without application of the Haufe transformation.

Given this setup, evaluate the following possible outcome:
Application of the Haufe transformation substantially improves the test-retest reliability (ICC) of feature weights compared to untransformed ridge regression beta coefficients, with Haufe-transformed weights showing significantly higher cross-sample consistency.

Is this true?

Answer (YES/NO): NO